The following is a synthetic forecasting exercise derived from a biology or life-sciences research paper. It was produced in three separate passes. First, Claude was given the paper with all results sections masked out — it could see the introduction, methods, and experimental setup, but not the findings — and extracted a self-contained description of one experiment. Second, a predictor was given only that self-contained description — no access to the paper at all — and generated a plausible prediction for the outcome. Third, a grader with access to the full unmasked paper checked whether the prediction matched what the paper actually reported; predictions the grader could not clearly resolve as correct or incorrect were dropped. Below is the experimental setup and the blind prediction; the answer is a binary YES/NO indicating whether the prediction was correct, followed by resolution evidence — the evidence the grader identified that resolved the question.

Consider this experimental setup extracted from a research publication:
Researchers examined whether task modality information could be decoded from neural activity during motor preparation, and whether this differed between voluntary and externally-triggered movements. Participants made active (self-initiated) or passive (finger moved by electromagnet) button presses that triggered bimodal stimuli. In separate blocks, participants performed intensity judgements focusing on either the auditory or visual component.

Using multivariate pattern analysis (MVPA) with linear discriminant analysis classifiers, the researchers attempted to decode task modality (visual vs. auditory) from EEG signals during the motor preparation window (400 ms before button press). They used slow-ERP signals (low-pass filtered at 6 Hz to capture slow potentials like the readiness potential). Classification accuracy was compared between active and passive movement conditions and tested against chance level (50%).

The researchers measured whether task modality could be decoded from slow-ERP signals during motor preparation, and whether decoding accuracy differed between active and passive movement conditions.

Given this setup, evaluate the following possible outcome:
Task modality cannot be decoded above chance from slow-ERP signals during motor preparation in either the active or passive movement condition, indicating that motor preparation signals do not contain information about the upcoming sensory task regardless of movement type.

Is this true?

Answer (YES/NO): NO